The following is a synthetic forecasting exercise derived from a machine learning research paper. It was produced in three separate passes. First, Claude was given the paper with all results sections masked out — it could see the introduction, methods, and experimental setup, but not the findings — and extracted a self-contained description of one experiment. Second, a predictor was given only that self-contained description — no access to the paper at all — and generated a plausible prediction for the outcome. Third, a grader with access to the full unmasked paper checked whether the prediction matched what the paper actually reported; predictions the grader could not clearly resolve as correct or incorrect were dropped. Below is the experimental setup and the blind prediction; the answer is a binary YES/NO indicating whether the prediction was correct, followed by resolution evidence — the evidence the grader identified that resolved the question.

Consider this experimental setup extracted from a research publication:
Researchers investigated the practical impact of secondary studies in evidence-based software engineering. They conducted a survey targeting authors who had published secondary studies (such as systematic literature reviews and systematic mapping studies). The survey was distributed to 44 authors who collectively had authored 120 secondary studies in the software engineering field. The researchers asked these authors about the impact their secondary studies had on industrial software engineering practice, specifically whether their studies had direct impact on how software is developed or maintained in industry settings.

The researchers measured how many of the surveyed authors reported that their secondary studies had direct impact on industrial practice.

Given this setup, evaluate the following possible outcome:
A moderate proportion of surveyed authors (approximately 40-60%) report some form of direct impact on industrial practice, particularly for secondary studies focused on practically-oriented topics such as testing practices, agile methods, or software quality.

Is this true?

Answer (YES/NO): NO